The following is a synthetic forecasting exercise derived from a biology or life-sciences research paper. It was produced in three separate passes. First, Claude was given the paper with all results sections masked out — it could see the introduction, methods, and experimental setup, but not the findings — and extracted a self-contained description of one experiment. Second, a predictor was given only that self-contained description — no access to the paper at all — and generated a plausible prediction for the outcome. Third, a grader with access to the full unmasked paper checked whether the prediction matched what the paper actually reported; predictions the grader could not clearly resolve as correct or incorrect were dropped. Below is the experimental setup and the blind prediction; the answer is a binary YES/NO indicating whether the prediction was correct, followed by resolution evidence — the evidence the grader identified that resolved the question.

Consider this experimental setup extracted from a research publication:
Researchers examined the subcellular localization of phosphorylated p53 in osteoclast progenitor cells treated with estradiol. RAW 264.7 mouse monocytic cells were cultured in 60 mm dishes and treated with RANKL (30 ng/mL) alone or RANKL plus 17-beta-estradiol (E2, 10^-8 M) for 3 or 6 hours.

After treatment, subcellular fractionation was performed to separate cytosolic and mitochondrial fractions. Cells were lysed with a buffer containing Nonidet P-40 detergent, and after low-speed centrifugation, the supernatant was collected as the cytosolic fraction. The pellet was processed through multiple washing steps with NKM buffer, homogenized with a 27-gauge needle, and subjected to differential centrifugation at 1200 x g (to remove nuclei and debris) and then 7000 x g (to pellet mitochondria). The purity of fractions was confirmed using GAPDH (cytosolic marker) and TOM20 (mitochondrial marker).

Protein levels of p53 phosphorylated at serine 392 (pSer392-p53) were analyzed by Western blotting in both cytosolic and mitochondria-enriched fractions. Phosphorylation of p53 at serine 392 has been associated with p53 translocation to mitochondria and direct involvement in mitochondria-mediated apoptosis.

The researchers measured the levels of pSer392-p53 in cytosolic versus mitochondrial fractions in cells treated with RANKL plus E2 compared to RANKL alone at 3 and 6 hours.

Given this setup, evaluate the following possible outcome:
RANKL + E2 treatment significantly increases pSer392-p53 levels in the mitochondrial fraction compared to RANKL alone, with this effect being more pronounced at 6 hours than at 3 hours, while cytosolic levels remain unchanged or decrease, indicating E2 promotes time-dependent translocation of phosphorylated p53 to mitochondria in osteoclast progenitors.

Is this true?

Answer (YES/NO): NO